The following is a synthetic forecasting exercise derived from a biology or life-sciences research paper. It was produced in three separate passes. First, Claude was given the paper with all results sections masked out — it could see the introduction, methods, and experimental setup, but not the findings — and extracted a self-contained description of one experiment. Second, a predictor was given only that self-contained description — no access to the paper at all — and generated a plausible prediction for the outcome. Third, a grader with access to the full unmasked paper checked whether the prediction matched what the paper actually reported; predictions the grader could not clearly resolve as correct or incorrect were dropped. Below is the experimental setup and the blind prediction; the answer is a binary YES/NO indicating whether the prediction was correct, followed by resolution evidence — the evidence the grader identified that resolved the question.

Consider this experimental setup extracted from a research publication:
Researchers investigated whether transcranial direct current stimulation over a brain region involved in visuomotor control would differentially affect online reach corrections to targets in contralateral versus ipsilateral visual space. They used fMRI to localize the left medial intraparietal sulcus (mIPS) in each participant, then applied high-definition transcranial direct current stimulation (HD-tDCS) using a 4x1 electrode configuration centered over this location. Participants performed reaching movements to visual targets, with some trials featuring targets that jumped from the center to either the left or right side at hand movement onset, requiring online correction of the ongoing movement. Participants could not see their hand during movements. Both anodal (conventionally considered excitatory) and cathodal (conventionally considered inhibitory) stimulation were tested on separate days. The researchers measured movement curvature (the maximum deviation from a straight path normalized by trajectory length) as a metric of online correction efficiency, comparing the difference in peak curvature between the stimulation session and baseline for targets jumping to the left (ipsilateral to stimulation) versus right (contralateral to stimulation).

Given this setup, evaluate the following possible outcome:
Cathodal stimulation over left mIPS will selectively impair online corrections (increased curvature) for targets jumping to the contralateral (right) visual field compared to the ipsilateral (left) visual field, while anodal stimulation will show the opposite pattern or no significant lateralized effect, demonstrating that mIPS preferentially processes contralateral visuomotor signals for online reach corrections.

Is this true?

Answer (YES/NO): NO